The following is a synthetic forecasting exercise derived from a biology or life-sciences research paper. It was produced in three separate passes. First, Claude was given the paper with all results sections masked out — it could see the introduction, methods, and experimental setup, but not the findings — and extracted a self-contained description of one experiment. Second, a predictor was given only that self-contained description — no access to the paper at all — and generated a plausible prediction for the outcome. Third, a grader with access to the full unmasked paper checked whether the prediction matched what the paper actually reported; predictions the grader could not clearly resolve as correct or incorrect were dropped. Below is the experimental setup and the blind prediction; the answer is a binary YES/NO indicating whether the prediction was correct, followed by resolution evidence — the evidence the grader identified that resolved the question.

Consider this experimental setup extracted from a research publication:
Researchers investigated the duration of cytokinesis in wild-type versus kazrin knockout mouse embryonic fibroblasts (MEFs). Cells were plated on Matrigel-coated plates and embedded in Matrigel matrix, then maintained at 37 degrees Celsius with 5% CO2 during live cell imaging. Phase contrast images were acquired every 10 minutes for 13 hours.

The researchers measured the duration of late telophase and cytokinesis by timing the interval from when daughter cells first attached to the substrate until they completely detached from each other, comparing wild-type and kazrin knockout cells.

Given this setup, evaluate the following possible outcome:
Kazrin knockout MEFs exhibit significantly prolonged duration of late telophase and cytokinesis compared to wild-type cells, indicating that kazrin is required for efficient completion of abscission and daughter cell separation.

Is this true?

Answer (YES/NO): YES